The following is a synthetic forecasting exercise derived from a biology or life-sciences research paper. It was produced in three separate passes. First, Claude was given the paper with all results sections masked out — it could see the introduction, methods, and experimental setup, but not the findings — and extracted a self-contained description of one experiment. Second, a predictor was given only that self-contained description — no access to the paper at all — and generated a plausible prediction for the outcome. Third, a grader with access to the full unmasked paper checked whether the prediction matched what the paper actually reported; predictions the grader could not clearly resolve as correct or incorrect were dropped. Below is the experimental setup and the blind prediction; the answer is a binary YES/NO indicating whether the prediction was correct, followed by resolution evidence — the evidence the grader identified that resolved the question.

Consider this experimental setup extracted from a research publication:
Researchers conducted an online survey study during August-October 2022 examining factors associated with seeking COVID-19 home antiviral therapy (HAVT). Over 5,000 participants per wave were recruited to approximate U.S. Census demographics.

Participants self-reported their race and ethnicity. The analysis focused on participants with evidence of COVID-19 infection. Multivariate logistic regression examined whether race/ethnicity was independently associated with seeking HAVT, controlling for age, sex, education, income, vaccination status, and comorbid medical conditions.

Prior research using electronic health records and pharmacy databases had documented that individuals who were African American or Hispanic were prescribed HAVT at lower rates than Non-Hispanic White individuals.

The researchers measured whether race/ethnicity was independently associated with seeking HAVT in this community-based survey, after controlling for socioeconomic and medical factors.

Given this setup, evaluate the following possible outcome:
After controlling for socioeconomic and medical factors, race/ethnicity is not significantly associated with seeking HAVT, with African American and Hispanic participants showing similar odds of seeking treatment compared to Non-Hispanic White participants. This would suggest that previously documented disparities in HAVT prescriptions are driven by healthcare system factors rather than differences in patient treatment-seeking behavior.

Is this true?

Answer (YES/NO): NO